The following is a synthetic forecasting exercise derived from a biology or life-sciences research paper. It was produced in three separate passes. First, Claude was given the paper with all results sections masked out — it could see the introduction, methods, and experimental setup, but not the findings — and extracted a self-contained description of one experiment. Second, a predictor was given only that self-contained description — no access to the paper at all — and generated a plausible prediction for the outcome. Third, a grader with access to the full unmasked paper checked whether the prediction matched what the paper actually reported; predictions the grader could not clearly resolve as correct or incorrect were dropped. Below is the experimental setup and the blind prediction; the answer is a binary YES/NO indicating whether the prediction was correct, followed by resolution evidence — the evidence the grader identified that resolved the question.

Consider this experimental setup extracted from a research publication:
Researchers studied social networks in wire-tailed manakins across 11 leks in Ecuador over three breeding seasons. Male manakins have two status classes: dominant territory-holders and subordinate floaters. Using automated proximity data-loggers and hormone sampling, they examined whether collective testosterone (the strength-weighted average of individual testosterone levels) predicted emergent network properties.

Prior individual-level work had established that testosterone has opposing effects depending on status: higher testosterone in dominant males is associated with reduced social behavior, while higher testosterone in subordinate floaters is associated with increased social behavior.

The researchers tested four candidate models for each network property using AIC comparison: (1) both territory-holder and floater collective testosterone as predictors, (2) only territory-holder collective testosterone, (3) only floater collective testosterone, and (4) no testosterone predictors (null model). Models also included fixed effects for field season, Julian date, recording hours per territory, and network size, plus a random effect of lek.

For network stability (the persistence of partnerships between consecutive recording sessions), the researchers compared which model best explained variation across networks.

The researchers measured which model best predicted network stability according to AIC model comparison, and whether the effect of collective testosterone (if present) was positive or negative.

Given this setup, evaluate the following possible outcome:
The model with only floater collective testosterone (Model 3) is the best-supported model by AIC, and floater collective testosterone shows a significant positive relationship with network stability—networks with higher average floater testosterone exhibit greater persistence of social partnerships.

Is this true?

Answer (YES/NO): NO